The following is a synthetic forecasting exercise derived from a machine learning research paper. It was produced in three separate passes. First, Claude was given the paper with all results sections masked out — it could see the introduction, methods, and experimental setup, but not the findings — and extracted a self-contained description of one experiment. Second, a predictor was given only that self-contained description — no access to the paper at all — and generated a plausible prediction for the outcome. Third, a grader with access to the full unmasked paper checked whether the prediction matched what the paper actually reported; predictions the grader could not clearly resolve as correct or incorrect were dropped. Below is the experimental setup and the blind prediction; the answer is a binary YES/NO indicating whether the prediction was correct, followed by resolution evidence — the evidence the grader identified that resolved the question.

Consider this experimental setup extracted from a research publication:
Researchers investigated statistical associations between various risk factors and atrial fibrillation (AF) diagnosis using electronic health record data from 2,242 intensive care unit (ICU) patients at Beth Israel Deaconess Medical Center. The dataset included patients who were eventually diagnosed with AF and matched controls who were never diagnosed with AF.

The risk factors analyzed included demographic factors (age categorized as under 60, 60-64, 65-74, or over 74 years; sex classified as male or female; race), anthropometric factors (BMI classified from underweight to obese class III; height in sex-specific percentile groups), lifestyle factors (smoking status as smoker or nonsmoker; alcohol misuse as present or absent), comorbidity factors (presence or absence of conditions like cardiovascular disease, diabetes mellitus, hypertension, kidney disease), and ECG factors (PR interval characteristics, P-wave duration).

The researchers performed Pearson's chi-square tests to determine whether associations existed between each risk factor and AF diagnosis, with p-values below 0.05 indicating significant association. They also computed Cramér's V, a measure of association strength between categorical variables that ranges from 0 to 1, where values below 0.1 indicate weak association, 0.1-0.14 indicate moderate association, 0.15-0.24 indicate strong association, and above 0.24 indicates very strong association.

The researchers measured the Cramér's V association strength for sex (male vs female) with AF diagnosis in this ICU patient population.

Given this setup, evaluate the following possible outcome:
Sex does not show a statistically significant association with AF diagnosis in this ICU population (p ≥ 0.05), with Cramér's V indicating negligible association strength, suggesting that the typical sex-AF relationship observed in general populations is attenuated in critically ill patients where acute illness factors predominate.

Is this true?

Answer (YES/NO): NO